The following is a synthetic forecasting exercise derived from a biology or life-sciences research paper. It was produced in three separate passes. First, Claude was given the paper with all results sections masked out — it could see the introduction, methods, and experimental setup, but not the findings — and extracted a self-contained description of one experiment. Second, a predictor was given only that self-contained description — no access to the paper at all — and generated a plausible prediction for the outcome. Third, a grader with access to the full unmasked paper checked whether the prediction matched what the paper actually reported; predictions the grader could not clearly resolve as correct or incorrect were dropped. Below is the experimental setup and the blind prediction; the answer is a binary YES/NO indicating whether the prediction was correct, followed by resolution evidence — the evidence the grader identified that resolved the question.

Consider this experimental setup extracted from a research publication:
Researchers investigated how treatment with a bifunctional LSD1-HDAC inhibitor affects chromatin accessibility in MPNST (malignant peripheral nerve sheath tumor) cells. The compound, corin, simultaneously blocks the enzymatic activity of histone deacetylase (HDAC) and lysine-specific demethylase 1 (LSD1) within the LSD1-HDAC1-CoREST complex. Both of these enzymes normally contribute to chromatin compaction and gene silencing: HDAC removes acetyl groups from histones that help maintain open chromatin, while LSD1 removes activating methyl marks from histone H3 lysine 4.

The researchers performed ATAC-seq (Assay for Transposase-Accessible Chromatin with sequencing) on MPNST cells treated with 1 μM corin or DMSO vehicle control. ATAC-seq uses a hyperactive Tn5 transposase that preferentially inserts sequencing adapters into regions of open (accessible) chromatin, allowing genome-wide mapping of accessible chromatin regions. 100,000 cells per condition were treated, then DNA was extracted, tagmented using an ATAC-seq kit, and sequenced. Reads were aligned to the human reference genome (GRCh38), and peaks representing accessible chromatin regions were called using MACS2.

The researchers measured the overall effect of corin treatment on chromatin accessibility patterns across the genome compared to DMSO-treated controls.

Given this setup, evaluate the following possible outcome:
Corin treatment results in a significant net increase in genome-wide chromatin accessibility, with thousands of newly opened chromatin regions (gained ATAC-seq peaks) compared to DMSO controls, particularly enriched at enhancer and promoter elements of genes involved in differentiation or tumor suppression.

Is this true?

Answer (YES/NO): NO